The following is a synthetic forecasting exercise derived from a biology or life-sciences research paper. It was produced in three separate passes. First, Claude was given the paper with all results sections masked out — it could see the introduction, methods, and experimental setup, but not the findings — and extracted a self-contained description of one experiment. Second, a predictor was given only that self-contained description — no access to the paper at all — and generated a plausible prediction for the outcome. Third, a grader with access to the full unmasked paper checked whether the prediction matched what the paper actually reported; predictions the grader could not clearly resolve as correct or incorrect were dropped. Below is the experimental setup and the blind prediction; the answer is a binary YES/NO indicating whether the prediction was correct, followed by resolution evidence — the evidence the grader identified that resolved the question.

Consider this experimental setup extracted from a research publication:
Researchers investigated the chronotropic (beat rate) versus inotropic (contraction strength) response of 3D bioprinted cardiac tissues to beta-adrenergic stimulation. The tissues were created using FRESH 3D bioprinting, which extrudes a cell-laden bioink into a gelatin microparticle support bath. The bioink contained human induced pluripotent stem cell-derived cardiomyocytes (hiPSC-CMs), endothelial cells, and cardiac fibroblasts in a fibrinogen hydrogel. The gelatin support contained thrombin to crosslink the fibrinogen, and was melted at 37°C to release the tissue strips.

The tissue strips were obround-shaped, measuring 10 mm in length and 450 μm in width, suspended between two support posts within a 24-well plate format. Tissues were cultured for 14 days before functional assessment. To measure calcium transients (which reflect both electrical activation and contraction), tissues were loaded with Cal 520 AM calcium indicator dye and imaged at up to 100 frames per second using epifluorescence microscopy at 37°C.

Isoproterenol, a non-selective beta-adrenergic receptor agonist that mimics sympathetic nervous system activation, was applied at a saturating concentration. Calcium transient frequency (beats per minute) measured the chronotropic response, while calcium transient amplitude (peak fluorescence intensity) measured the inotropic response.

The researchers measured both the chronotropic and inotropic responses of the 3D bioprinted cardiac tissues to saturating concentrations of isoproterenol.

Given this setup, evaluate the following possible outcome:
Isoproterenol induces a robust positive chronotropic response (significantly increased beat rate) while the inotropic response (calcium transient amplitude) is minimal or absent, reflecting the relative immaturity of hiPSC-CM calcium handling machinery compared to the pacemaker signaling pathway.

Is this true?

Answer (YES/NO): NO